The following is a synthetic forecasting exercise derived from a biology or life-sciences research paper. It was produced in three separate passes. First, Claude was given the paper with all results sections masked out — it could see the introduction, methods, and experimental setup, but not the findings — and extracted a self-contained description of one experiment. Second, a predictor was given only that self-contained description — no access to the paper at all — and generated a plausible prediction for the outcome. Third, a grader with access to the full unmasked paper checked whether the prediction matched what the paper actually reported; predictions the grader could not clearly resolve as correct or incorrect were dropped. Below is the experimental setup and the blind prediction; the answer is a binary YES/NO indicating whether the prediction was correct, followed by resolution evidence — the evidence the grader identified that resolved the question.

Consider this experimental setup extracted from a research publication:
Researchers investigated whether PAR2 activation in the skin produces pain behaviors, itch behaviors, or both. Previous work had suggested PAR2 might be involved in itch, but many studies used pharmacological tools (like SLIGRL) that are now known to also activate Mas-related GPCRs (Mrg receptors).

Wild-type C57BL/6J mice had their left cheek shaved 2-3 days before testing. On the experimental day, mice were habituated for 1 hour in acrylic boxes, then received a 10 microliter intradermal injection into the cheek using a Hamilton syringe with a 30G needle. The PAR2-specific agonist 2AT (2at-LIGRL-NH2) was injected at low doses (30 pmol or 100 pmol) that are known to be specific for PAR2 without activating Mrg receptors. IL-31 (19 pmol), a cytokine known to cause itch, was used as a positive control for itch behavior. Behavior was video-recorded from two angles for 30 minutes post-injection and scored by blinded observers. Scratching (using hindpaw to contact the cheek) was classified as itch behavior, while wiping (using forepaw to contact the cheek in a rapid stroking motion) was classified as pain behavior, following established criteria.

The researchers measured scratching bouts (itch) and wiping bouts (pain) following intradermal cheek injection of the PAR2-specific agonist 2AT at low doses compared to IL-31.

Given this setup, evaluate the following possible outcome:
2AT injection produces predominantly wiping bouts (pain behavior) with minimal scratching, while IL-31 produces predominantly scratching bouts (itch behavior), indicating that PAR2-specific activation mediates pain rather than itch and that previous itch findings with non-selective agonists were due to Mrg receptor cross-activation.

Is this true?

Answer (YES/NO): NO